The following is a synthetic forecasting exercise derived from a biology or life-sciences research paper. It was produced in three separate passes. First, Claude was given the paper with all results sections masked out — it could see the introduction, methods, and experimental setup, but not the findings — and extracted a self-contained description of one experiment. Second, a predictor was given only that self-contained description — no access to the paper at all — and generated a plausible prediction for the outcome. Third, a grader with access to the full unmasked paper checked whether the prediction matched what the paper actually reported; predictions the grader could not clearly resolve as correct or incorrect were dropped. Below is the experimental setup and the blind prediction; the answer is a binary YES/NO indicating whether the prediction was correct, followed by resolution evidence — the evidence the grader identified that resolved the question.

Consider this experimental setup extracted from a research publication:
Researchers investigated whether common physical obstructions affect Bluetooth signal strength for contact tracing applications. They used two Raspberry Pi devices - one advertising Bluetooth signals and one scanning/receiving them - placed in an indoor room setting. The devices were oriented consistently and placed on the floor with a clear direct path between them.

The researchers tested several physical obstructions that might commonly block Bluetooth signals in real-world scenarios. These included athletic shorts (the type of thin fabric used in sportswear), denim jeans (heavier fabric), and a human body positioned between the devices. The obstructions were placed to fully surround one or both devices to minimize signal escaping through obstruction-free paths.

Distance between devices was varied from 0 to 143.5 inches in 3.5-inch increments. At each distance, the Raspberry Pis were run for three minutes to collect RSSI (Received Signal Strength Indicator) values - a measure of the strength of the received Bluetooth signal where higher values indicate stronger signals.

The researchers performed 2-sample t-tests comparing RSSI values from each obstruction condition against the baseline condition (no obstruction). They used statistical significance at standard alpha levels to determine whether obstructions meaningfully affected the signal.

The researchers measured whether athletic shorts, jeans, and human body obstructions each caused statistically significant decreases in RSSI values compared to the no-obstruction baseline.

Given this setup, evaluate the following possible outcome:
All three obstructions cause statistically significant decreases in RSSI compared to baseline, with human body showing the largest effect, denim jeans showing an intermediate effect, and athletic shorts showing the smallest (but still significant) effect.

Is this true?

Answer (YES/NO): NO